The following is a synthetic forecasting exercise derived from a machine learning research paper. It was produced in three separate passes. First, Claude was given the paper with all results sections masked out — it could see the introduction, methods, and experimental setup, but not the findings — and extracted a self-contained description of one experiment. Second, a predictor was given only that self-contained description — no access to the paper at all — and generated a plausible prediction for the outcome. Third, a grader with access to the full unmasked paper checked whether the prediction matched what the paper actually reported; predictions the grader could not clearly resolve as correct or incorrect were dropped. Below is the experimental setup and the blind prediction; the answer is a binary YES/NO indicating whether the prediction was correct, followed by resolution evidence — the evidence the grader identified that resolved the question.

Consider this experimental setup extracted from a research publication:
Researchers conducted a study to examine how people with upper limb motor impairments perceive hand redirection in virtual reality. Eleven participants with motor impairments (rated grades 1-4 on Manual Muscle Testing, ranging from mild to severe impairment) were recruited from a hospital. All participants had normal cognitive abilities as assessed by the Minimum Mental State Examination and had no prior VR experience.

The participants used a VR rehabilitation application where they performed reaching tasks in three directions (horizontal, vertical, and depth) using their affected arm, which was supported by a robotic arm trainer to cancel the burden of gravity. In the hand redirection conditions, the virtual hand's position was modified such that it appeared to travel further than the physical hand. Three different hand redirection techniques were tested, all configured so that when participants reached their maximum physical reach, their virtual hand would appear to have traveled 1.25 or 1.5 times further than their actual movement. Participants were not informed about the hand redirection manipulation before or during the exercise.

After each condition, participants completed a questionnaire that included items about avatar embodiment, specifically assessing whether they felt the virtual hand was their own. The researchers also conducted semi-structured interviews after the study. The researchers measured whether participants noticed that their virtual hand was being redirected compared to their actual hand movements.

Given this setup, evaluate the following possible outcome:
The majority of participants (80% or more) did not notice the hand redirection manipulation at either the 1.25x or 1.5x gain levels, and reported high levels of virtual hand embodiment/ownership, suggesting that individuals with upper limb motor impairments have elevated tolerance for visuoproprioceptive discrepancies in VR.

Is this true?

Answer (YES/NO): NO